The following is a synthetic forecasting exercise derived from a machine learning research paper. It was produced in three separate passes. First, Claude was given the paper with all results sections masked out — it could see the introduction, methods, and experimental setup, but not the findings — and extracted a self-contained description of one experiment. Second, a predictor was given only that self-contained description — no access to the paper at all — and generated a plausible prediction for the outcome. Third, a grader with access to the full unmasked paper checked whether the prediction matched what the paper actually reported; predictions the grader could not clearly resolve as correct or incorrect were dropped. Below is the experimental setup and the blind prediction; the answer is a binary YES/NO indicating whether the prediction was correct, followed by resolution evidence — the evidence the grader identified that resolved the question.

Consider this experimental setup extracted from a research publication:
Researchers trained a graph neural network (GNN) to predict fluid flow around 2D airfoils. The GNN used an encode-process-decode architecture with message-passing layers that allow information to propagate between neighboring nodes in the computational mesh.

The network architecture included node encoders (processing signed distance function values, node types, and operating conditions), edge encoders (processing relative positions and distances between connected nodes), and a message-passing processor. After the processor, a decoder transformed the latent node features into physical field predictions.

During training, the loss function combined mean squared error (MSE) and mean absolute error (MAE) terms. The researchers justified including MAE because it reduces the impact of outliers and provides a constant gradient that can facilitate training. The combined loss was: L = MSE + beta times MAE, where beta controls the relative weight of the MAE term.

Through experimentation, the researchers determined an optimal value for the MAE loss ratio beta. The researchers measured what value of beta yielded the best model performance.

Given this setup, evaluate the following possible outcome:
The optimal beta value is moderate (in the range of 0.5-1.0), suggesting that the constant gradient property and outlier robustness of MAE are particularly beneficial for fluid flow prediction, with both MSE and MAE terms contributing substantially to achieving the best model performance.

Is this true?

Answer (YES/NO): NO